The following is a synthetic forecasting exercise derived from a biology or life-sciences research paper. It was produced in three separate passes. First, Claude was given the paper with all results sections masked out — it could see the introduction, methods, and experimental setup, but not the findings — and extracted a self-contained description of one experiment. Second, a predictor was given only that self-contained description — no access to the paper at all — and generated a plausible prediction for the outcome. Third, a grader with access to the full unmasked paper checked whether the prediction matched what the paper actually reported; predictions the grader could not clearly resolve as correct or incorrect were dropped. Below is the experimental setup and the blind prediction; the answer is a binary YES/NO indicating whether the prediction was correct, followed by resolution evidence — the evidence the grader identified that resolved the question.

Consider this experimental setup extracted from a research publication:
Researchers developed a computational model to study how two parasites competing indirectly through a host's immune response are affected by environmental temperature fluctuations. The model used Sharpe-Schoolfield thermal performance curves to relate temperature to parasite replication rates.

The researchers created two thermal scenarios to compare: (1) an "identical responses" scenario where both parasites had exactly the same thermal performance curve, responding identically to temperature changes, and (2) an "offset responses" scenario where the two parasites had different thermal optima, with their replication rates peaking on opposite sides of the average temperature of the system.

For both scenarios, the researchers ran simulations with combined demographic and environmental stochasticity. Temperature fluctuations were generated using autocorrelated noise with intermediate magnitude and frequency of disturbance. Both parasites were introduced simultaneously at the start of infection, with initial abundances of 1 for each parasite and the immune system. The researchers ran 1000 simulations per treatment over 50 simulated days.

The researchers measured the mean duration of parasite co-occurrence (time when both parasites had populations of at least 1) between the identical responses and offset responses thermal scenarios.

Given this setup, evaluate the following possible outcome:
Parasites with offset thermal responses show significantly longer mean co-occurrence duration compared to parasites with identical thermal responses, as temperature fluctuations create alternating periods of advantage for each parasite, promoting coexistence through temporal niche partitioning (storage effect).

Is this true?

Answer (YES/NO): NO